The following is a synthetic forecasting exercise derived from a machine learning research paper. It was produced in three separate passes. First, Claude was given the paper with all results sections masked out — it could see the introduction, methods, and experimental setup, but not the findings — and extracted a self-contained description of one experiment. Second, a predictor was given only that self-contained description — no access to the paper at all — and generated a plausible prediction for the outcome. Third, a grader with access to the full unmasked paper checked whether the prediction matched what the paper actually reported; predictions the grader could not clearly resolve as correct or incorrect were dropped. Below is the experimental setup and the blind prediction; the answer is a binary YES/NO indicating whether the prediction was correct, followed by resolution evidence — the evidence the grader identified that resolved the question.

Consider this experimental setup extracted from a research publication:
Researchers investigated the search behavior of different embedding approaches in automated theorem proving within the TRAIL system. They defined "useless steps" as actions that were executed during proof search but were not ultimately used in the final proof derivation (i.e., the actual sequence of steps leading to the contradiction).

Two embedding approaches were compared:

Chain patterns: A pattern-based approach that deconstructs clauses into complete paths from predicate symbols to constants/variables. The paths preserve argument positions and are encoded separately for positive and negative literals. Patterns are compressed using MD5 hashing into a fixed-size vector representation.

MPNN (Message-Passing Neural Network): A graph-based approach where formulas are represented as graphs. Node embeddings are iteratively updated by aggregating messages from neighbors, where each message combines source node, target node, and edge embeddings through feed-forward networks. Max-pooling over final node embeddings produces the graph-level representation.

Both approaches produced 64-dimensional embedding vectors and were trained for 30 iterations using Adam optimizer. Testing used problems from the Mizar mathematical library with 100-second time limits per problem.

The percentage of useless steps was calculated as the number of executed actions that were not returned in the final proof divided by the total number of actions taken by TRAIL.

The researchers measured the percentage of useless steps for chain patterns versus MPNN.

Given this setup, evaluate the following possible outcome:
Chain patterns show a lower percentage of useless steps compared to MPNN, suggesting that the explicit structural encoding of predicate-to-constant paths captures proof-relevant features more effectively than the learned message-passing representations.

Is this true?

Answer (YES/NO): NO